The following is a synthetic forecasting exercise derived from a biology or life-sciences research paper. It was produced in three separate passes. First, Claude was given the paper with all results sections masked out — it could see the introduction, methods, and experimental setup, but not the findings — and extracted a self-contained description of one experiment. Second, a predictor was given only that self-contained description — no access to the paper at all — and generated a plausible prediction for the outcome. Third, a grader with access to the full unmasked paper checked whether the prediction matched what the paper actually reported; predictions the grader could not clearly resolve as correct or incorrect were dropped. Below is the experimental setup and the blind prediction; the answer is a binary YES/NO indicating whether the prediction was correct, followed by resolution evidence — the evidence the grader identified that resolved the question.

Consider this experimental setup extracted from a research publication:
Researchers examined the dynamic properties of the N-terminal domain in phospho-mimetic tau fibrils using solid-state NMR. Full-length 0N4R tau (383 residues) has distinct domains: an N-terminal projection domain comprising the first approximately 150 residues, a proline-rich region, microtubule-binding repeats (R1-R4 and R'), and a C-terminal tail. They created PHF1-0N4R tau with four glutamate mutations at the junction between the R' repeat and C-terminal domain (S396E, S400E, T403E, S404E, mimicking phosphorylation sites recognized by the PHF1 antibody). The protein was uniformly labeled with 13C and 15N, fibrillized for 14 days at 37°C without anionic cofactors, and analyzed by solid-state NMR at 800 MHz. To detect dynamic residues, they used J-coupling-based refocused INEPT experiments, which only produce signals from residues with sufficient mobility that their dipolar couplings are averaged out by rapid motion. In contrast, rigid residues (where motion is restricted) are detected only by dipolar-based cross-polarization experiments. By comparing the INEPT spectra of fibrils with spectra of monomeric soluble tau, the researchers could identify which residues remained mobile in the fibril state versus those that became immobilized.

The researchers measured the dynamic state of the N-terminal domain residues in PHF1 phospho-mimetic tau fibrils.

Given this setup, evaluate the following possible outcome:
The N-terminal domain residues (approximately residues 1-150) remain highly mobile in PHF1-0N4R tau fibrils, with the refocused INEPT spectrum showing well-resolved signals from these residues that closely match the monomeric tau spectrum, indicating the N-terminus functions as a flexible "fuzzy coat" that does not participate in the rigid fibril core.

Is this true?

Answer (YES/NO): NO